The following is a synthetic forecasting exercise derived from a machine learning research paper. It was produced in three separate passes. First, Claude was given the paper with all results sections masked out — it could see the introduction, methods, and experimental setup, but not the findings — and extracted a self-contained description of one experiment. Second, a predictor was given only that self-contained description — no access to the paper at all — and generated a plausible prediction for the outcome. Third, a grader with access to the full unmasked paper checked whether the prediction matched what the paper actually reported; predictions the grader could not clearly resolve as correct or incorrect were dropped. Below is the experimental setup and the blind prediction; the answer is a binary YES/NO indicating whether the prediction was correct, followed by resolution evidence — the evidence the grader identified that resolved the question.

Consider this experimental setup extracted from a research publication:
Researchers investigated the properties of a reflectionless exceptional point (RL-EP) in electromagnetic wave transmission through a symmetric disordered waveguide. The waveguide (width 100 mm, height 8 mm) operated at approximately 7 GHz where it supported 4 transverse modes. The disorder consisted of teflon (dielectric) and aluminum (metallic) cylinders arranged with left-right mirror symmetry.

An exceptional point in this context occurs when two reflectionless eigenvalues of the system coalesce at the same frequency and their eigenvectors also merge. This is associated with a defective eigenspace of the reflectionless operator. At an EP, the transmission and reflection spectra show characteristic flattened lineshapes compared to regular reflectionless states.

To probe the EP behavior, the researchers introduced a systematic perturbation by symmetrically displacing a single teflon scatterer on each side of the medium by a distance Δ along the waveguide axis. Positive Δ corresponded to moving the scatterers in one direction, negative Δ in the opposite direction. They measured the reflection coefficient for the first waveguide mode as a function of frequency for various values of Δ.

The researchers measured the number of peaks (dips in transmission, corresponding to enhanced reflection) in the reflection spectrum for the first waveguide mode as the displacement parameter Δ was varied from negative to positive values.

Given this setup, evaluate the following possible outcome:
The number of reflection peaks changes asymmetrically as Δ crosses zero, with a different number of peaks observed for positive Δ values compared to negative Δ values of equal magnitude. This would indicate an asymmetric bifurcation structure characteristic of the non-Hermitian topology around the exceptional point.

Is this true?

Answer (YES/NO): YES